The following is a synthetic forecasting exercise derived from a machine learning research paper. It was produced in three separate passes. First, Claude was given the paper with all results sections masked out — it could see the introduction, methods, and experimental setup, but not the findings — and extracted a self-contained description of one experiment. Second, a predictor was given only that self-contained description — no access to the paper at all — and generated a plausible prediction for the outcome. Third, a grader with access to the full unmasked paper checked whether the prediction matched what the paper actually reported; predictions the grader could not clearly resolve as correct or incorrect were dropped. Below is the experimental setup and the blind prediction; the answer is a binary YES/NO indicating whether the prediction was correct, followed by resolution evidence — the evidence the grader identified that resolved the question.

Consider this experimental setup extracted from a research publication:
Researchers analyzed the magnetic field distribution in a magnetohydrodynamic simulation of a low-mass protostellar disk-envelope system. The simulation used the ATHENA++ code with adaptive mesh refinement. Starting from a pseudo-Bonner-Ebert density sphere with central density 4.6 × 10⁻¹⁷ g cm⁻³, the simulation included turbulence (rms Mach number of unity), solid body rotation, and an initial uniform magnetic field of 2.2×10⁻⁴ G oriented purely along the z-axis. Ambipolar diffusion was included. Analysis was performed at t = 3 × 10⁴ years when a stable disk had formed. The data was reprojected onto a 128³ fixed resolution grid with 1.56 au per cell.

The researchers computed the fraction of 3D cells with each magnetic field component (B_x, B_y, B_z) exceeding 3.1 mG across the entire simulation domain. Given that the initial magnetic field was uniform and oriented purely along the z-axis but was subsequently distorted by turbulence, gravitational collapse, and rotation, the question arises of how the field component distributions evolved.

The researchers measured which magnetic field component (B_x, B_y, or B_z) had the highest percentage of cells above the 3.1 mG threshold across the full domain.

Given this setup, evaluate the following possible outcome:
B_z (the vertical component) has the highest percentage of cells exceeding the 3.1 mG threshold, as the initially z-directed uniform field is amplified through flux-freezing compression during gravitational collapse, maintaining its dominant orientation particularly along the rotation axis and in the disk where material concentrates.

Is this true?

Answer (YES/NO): NO